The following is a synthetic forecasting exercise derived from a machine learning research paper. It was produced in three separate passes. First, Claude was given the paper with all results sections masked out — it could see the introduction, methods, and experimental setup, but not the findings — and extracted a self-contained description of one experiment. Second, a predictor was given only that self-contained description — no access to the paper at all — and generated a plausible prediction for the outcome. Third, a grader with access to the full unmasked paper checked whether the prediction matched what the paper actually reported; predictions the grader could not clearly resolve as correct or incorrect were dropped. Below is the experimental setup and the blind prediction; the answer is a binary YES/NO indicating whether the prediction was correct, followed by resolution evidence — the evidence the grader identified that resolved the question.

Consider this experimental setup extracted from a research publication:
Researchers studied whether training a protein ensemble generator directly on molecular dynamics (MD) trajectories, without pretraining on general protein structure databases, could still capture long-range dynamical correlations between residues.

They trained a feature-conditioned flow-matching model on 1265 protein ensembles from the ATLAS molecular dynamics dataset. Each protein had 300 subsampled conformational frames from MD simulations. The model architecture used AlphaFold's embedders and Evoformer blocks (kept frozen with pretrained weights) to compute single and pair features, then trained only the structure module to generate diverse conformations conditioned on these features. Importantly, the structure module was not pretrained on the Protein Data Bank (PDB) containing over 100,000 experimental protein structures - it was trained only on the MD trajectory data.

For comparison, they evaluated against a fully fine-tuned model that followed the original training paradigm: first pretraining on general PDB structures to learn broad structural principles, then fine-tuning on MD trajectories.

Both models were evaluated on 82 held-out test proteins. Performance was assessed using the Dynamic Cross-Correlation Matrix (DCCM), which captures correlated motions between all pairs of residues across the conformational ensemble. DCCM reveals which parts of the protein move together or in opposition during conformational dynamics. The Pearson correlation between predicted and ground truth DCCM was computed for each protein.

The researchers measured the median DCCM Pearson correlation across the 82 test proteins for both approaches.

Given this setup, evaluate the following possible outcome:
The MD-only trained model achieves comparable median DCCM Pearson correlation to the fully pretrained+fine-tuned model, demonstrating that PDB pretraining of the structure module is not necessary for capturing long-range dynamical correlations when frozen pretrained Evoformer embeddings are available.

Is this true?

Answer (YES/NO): YES